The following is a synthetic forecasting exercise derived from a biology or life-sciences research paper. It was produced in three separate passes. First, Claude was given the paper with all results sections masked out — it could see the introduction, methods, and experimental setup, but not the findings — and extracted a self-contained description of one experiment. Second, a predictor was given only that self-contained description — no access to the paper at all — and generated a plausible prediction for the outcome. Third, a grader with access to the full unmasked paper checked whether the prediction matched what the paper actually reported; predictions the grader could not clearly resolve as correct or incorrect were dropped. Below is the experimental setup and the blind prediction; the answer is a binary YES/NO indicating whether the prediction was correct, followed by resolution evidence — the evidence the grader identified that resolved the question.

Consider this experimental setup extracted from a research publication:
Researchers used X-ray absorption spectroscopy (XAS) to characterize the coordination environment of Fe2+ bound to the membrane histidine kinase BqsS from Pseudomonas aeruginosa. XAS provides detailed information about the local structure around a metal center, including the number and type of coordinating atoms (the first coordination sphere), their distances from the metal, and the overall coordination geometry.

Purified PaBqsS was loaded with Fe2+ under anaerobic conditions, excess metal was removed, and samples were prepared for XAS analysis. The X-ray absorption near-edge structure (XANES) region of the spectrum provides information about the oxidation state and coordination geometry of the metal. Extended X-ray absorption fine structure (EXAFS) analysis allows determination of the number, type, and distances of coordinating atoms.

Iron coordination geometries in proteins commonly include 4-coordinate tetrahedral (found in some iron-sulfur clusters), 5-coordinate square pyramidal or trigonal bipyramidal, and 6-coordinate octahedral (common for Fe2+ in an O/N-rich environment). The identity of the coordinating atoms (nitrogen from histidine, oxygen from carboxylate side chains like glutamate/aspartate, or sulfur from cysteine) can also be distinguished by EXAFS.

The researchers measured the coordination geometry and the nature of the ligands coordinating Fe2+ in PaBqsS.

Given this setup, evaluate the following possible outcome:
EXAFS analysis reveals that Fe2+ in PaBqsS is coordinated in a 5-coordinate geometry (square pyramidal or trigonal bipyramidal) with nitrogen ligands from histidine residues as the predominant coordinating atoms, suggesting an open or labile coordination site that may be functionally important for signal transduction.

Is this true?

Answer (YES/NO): NO